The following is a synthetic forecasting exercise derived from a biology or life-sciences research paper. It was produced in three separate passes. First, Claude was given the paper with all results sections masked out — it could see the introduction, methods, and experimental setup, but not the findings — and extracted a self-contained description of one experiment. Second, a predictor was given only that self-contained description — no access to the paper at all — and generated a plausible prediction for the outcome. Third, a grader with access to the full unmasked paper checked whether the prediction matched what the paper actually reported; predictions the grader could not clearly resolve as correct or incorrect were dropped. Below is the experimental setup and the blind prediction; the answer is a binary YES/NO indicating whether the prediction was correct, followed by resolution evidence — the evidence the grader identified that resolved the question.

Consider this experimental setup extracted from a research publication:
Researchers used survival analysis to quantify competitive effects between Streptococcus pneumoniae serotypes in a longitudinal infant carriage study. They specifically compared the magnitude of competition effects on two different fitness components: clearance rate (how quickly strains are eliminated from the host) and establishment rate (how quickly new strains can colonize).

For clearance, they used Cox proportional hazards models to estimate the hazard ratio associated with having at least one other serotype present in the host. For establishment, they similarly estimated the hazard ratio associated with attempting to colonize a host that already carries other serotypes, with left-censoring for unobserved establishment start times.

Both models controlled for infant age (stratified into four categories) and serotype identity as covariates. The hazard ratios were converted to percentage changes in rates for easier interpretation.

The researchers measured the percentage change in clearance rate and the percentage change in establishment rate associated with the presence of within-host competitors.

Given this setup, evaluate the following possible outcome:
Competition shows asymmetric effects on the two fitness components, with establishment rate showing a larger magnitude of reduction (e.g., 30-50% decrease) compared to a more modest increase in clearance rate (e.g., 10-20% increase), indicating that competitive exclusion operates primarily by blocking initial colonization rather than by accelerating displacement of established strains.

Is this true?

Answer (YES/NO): NO